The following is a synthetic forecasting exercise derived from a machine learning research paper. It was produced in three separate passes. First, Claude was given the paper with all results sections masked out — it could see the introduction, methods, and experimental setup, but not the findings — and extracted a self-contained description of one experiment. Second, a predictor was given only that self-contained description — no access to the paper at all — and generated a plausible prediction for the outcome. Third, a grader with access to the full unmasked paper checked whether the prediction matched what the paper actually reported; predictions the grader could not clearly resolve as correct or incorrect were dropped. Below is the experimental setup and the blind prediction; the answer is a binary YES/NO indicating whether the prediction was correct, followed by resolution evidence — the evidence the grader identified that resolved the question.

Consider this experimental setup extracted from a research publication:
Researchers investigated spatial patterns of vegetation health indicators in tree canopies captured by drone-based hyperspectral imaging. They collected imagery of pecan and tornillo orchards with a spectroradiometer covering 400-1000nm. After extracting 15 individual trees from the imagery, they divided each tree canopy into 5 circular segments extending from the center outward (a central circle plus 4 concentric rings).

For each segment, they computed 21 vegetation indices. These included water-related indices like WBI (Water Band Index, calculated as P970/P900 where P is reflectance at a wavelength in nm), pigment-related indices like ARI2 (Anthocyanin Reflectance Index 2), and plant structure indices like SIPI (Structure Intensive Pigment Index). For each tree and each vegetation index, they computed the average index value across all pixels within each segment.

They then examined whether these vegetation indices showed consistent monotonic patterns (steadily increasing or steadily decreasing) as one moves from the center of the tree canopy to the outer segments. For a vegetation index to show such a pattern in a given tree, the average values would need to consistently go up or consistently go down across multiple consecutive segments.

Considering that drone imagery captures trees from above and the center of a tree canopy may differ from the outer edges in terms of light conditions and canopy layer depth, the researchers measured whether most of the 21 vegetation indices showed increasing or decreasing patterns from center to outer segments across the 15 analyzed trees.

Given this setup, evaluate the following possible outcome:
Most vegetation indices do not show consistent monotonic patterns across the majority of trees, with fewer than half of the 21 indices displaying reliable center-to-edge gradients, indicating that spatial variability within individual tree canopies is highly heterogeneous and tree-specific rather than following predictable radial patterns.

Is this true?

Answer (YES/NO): NO